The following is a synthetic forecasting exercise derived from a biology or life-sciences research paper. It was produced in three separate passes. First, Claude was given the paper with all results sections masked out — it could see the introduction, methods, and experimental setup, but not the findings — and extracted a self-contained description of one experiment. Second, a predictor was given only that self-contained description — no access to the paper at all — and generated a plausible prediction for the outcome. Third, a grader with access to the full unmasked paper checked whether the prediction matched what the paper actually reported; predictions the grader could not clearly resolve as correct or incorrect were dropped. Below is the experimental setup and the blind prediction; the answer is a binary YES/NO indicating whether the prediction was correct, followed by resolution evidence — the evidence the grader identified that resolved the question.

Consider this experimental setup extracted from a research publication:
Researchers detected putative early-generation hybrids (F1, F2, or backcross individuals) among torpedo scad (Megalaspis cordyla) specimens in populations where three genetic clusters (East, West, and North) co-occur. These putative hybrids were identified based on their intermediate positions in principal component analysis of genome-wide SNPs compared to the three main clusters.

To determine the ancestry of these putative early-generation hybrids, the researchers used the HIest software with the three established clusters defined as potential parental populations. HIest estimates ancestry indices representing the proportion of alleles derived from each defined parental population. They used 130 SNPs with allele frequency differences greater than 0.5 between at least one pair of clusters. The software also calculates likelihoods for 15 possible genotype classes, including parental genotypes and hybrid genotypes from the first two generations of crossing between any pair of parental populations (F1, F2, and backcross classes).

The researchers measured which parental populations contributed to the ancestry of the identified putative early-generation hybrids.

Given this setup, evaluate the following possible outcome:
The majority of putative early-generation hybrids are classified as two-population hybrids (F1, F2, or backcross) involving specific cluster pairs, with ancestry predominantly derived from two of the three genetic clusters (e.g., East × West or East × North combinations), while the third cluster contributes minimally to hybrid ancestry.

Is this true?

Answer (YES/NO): YES